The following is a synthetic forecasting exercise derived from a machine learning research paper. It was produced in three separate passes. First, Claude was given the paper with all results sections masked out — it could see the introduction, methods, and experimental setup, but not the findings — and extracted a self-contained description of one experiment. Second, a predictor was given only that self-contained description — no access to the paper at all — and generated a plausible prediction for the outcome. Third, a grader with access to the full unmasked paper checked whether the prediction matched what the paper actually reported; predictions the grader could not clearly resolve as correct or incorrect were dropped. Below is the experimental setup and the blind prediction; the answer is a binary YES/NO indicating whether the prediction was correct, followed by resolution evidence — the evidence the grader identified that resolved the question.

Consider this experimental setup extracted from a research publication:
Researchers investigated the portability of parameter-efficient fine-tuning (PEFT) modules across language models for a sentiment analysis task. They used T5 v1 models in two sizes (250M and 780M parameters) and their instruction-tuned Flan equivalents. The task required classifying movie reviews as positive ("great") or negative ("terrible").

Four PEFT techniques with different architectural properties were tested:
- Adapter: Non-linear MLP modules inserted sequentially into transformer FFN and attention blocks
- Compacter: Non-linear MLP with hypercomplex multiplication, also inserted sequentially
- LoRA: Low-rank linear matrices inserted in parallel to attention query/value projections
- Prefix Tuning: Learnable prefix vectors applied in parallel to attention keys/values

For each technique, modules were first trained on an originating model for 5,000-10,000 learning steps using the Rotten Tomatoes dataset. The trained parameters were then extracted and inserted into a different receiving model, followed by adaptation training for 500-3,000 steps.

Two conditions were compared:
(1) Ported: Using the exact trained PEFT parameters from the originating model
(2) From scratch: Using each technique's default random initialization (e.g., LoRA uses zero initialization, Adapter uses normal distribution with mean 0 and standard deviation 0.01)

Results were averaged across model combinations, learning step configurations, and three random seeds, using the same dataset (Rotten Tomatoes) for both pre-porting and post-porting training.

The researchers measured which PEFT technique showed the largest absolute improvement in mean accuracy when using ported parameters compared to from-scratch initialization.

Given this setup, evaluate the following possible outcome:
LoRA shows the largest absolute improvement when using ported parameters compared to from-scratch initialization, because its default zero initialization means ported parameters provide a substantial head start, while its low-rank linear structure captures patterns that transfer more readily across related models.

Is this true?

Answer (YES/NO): NO